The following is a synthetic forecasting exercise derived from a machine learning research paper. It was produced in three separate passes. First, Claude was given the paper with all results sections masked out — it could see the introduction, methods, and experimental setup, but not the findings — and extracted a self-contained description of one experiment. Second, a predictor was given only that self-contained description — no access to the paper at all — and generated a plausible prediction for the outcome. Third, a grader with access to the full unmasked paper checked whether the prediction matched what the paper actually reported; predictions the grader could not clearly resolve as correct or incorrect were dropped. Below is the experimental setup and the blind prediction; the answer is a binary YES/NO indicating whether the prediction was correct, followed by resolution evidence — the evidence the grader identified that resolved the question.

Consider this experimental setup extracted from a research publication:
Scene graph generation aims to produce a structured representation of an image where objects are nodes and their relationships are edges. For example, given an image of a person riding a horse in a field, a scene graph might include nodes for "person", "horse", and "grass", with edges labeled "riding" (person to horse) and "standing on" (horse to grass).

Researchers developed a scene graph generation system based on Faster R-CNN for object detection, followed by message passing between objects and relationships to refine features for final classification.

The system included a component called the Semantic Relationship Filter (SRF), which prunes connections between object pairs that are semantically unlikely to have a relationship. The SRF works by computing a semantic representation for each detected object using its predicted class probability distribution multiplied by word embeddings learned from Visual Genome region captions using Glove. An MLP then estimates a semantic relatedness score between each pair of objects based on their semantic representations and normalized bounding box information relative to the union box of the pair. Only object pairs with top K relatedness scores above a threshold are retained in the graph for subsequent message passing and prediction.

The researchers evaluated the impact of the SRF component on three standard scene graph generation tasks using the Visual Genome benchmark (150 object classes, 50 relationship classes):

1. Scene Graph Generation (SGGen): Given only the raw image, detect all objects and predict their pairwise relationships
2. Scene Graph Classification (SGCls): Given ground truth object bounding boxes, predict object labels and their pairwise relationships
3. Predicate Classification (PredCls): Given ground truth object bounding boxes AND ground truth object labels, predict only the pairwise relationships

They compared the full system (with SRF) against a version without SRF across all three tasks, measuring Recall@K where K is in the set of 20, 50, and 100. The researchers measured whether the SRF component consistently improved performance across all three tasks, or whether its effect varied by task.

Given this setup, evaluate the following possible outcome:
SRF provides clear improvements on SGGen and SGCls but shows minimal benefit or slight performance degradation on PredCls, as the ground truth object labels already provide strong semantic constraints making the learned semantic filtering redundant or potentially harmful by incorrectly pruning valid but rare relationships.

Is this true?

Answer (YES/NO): YES